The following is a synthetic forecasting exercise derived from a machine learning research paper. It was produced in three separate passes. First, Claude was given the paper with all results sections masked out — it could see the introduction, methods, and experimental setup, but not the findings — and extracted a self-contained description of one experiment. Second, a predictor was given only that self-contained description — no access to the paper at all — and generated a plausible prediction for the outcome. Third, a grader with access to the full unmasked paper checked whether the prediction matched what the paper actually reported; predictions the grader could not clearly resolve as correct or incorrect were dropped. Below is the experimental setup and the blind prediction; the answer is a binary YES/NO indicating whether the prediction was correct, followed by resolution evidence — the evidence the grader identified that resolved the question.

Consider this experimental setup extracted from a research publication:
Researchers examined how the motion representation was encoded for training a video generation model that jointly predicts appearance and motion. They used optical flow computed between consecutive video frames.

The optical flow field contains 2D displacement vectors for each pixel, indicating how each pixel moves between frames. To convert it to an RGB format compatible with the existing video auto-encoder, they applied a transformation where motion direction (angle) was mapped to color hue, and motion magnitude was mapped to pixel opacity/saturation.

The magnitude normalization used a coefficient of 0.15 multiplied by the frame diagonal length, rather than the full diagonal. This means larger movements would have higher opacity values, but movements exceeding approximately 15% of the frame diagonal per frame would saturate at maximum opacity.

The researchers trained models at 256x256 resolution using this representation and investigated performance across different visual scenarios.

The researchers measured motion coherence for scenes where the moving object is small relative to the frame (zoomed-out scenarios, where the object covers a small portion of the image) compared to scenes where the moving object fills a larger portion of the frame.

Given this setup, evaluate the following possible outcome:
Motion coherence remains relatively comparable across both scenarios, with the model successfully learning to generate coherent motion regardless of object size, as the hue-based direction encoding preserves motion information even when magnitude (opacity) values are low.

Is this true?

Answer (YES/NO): NO